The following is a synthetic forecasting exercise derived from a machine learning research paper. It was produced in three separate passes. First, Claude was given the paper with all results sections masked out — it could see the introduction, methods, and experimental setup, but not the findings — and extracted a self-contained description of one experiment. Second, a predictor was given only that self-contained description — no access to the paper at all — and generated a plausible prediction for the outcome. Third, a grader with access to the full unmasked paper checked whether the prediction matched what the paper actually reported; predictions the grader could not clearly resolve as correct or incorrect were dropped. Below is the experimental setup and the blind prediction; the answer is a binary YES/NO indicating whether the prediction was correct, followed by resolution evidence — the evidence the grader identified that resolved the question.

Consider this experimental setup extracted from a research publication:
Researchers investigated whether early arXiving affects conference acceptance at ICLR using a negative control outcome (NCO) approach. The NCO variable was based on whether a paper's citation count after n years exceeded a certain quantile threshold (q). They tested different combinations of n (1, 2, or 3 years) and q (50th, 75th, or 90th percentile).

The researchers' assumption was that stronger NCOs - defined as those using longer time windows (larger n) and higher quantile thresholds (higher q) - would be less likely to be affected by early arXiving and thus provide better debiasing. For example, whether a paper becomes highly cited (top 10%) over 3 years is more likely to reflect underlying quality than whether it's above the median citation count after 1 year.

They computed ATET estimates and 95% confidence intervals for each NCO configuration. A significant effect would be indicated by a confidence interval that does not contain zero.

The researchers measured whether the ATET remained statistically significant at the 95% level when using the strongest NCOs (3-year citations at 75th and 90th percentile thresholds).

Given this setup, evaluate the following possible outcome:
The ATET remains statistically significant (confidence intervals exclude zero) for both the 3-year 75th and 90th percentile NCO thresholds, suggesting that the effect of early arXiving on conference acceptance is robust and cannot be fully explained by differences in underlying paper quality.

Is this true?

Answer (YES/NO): NO